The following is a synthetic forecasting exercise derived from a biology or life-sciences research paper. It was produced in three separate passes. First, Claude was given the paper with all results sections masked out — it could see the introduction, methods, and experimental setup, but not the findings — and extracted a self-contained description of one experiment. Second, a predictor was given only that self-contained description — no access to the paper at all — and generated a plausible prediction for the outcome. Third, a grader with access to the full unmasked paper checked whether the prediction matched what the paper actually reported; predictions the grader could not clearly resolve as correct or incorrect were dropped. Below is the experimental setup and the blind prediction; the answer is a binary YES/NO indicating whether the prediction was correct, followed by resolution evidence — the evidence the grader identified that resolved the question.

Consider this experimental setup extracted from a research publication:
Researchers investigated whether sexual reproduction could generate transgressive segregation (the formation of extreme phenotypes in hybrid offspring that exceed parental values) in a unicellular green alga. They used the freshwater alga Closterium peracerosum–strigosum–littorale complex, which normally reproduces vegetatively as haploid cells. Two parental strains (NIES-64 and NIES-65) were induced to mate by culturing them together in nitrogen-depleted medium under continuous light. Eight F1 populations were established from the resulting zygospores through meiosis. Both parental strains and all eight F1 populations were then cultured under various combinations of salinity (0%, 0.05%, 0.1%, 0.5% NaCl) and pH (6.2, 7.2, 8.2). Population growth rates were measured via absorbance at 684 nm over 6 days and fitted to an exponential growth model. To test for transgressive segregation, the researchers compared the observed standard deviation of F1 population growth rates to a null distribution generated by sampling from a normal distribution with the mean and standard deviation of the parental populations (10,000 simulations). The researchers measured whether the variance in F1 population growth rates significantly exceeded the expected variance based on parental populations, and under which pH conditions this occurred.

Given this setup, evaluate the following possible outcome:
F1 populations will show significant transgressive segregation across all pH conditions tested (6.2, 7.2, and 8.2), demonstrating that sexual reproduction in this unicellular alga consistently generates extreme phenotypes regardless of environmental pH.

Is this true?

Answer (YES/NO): NO